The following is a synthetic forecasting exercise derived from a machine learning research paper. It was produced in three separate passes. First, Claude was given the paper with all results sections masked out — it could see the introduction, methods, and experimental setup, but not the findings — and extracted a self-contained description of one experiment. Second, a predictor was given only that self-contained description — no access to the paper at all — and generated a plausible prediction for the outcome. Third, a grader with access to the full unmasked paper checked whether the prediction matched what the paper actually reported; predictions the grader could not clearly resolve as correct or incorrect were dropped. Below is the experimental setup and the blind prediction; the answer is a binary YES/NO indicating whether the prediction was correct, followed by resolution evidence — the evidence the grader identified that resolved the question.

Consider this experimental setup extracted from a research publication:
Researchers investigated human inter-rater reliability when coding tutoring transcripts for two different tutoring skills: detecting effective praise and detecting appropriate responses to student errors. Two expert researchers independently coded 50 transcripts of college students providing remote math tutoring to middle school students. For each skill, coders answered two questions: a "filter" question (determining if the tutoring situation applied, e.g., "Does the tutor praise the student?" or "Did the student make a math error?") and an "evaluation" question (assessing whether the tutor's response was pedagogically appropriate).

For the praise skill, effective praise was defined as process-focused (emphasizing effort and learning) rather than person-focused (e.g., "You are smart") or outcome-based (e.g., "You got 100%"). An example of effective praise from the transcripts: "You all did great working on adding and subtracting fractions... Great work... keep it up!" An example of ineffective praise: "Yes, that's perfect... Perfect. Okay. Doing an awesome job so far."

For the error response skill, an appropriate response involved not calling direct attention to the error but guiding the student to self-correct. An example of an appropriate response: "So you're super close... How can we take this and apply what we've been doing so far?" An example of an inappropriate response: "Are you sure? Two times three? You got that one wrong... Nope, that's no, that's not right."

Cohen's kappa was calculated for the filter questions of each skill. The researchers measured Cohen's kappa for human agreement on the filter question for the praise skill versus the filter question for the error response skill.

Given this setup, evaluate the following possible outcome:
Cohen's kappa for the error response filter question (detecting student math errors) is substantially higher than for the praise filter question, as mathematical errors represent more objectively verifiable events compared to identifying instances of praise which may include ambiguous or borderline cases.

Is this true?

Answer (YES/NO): NO